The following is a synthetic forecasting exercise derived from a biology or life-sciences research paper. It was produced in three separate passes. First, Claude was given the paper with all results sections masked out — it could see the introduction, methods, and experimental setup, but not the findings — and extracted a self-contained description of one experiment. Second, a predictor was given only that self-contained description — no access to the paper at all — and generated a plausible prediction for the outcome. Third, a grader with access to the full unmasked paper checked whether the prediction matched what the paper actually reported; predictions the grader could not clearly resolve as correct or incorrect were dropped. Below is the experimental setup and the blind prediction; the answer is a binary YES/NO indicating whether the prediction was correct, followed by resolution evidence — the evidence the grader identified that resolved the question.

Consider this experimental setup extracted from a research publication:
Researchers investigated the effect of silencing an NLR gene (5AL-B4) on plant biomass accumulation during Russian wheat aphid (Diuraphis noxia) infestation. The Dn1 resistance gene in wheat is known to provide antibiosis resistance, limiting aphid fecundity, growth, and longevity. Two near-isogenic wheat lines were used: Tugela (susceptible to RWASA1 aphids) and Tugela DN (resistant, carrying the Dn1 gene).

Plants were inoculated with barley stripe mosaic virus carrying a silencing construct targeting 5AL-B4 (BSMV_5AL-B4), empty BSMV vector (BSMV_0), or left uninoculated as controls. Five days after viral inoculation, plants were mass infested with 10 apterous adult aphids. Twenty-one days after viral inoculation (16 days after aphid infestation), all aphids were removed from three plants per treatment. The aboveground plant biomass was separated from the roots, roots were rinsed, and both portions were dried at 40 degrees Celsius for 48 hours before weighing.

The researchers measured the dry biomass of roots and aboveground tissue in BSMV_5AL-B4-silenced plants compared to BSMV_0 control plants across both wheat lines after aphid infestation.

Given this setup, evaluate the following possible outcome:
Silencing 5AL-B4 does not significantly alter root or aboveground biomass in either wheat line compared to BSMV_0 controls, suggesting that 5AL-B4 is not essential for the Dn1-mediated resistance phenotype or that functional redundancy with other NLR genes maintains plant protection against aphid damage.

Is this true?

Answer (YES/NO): NO